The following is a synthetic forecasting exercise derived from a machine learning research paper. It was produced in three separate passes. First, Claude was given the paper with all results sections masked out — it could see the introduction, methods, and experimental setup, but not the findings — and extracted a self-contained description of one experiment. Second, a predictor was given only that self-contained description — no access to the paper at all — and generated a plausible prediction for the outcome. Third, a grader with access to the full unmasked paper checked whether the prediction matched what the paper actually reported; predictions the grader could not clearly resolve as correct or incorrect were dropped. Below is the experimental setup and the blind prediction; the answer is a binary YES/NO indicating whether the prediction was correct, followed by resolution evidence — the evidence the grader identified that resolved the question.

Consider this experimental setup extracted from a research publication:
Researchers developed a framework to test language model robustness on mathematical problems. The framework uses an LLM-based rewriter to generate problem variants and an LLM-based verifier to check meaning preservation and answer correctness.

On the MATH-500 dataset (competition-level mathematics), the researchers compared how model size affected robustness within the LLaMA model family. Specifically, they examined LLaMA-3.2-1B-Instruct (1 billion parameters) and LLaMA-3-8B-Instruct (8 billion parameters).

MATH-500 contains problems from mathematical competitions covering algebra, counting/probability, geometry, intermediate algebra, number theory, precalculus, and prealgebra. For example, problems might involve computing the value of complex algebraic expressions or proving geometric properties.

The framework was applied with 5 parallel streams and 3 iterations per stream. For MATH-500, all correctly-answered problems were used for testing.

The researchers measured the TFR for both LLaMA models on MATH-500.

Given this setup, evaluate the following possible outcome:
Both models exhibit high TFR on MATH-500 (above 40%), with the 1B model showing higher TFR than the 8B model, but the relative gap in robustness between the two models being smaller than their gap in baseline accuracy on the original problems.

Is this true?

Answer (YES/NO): NO